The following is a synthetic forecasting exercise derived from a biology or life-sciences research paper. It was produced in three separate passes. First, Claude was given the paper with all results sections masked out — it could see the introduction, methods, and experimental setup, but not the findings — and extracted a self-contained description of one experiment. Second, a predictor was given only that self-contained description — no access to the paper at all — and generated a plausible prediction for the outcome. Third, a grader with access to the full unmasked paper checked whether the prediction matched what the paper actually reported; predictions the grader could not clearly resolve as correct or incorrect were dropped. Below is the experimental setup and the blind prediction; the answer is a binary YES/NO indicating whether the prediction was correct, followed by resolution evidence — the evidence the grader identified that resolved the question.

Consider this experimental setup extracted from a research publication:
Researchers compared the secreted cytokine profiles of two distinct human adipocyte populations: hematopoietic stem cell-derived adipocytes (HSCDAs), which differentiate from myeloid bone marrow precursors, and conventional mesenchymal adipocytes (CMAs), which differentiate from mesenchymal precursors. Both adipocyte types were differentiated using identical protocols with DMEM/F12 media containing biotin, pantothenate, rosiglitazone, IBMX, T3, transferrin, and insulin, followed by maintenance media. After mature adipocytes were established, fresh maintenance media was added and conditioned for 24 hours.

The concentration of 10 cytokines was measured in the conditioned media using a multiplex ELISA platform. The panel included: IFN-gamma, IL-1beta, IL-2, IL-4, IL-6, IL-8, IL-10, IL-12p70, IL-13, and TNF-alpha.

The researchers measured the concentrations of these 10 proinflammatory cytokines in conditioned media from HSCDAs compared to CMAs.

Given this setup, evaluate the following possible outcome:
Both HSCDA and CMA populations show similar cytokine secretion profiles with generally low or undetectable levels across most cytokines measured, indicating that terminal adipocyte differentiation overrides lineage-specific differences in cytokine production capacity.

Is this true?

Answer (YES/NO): NO